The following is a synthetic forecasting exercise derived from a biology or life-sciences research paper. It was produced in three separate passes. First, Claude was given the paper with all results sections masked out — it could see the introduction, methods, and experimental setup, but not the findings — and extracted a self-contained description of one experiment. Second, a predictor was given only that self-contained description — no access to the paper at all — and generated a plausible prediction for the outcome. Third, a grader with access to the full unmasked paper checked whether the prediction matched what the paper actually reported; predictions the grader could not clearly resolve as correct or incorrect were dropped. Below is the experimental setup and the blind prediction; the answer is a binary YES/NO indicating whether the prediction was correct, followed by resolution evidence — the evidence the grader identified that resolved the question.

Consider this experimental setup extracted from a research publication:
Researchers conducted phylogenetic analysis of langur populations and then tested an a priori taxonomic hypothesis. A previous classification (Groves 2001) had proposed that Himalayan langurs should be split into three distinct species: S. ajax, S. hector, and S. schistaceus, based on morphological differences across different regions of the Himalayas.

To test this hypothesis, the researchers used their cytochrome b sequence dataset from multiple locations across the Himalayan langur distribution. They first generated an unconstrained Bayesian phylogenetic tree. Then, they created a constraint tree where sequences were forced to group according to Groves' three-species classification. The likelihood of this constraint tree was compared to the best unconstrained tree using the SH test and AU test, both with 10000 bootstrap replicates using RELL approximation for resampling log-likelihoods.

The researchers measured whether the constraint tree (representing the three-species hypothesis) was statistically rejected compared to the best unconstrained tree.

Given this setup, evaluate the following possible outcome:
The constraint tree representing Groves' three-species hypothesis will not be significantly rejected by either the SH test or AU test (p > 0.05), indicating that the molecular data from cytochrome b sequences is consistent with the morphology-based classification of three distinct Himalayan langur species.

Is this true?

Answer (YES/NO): NO